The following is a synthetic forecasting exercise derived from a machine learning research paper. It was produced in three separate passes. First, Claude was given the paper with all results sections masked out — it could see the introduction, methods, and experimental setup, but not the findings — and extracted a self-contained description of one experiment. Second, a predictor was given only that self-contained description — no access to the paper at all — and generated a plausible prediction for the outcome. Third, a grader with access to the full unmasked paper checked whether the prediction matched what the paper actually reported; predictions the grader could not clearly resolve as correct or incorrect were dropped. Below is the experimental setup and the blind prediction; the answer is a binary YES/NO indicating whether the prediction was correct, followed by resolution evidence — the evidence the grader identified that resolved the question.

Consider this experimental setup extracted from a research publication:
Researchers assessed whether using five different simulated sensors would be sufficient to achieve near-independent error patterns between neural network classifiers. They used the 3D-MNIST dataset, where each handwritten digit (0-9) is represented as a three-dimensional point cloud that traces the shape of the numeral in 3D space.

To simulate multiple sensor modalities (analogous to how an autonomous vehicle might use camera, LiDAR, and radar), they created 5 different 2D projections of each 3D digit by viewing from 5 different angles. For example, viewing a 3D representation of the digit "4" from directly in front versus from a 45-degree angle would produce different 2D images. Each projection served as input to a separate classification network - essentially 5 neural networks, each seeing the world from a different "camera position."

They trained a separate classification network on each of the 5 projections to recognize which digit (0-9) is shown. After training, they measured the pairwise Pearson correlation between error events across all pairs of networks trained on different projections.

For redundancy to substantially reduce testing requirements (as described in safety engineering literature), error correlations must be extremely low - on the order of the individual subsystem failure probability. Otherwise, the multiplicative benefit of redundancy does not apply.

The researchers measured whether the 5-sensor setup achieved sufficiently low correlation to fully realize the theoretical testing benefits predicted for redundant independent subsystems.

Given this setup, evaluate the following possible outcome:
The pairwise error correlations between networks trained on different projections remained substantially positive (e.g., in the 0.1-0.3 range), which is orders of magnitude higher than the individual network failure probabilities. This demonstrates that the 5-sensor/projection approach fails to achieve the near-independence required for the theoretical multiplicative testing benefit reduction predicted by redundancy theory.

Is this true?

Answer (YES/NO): NO